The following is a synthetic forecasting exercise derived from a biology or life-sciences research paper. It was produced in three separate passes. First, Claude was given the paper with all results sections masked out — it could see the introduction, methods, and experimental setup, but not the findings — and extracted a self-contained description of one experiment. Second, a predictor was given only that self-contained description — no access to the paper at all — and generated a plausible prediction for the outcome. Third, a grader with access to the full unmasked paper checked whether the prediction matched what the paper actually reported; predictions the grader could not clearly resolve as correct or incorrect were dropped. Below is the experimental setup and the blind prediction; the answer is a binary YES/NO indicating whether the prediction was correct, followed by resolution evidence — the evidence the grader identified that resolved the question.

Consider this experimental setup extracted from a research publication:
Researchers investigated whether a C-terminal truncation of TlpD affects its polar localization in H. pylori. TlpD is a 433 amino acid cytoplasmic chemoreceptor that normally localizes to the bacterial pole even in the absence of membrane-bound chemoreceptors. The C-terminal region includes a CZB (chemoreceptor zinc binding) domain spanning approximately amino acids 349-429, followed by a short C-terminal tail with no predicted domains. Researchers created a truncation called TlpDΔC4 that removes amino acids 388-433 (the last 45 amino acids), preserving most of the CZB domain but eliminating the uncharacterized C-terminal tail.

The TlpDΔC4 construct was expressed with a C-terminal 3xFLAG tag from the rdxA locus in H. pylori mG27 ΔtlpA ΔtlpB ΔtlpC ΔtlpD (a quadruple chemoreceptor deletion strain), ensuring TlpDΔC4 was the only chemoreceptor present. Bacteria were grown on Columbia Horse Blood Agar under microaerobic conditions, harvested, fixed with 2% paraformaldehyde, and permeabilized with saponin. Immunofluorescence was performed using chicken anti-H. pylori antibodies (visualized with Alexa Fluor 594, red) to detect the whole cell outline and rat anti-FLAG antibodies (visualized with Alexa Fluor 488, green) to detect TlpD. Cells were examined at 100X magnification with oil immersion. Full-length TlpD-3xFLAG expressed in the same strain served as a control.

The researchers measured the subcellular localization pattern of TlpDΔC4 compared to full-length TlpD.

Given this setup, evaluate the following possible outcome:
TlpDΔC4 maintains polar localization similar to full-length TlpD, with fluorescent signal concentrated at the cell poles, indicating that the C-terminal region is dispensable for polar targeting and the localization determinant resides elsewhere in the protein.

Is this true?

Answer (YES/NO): NO